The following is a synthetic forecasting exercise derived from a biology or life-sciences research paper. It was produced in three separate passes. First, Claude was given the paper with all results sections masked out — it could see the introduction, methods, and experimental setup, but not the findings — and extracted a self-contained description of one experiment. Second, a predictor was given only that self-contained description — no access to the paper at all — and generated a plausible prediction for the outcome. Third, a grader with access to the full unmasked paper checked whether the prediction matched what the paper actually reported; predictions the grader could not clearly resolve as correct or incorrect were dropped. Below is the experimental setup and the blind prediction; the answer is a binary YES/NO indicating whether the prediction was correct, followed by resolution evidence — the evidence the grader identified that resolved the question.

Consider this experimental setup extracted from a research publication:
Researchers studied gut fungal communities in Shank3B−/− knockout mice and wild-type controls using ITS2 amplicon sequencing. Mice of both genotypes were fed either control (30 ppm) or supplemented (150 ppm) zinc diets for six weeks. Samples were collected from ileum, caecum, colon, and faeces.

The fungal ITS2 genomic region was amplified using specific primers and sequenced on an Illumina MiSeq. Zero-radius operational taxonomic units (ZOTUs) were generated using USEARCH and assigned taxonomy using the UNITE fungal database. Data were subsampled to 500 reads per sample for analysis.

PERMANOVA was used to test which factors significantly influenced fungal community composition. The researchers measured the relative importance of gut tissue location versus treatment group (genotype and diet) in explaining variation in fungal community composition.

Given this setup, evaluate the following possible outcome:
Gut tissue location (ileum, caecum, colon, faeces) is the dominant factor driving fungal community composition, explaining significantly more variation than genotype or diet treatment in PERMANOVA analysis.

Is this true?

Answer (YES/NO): YES